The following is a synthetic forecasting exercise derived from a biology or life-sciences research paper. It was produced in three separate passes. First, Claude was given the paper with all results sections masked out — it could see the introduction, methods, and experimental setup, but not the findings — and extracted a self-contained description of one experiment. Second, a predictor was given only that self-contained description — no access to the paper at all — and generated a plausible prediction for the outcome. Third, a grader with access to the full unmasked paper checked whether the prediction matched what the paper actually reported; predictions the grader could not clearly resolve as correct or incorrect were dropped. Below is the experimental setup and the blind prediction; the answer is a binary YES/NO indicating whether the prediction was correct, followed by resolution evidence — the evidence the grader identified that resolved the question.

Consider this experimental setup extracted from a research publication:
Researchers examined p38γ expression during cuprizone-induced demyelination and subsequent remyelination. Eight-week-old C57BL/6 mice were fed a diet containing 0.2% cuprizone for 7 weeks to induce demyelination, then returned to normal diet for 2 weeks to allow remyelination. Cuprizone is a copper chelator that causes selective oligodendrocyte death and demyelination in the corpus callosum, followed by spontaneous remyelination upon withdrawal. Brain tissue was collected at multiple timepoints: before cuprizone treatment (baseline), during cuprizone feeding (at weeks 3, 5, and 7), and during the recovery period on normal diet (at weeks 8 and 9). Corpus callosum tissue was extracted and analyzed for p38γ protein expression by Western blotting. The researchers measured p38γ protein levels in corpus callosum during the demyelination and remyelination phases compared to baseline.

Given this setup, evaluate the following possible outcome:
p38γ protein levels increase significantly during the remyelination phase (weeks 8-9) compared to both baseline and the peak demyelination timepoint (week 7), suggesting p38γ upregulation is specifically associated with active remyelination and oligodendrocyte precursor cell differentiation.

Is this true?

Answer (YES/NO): NO